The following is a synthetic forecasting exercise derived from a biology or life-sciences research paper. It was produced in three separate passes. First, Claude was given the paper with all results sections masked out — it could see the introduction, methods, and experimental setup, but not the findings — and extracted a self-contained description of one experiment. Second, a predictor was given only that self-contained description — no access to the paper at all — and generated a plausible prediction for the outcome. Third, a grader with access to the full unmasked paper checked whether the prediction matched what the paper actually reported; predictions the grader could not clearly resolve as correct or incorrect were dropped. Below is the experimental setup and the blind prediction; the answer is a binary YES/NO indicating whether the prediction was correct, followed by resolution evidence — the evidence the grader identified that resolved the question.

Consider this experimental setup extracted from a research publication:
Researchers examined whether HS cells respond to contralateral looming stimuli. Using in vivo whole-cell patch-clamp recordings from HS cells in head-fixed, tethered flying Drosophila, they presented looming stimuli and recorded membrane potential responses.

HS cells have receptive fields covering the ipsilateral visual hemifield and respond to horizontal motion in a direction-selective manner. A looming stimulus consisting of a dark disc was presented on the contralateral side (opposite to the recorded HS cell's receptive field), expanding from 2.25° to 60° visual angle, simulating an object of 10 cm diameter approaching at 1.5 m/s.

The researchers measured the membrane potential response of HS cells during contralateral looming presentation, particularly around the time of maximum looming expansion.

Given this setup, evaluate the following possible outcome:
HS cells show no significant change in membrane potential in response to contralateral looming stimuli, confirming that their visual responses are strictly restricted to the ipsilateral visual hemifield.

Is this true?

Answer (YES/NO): NO